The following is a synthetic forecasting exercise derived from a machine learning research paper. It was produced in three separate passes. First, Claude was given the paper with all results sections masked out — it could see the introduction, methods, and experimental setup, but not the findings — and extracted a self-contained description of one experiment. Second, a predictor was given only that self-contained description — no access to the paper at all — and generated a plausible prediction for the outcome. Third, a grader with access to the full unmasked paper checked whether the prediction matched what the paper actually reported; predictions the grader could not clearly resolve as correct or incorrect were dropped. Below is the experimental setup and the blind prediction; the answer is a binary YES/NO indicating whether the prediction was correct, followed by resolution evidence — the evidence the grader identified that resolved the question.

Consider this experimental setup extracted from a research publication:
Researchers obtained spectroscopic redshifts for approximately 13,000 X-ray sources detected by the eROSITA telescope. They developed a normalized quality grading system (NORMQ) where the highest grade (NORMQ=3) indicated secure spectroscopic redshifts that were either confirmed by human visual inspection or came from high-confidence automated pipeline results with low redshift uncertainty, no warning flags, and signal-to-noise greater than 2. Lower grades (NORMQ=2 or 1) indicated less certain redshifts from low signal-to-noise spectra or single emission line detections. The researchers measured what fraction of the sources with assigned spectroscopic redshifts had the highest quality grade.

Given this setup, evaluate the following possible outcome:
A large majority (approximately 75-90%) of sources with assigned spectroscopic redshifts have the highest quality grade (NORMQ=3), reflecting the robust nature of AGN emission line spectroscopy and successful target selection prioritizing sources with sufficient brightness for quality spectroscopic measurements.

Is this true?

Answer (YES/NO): NO